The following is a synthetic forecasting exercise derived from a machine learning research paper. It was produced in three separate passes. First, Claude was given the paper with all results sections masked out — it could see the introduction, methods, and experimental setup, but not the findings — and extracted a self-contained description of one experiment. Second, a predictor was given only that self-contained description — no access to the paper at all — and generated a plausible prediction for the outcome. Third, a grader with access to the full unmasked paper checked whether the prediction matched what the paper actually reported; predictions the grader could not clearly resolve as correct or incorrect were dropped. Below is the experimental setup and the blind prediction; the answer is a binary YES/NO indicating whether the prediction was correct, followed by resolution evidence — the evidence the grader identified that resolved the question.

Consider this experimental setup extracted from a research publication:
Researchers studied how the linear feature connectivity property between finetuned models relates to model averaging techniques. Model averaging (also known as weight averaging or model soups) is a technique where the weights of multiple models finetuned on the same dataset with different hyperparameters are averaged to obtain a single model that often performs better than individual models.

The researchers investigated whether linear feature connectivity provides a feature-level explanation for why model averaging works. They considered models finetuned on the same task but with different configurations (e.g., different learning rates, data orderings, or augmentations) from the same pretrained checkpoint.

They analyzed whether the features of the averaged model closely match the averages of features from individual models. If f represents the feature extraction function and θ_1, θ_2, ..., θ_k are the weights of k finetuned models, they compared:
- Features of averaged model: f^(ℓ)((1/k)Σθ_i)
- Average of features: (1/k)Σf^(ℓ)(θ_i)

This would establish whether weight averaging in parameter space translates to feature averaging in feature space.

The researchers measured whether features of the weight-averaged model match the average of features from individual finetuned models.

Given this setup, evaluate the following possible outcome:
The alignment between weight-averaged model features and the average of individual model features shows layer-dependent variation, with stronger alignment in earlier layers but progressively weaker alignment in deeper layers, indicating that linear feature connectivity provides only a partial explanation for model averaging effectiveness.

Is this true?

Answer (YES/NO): NO